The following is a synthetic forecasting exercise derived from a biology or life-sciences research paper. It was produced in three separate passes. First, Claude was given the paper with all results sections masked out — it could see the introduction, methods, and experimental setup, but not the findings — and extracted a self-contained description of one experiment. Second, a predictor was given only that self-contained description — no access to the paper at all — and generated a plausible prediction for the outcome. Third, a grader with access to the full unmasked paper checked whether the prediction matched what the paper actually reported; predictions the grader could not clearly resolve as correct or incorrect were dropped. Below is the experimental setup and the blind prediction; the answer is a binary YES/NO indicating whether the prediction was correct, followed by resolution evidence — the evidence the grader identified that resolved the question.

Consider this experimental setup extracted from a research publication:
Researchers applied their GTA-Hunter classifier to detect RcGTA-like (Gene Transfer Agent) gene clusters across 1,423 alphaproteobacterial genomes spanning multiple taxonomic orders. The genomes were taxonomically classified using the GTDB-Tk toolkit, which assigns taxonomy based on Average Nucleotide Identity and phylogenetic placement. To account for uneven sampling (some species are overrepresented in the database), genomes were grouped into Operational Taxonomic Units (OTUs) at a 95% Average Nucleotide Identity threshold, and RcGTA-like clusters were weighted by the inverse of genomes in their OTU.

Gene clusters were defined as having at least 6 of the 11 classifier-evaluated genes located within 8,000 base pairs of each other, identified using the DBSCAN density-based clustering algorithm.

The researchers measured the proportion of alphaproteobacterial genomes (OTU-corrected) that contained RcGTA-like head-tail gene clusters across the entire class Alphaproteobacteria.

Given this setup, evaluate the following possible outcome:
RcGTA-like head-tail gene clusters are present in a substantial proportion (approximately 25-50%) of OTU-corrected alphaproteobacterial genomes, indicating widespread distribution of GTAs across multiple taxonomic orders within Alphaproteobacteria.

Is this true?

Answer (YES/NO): NO